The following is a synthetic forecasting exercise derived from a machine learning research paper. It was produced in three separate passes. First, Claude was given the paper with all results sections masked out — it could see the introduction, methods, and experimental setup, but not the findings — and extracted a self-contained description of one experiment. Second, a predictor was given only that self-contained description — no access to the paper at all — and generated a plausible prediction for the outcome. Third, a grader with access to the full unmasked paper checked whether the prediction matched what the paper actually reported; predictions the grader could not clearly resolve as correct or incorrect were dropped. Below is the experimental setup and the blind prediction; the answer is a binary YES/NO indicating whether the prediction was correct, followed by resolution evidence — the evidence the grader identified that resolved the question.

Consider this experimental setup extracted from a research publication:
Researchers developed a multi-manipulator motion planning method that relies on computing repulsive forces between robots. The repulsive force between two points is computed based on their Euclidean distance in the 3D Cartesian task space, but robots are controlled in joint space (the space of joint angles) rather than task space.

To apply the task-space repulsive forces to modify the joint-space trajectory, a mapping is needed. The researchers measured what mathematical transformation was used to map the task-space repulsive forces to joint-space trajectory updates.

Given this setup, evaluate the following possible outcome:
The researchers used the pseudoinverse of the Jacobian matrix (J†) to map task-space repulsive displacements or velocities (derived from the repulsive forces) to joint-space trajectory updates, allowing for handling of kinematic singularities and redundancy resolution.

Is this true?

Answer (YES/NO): NO